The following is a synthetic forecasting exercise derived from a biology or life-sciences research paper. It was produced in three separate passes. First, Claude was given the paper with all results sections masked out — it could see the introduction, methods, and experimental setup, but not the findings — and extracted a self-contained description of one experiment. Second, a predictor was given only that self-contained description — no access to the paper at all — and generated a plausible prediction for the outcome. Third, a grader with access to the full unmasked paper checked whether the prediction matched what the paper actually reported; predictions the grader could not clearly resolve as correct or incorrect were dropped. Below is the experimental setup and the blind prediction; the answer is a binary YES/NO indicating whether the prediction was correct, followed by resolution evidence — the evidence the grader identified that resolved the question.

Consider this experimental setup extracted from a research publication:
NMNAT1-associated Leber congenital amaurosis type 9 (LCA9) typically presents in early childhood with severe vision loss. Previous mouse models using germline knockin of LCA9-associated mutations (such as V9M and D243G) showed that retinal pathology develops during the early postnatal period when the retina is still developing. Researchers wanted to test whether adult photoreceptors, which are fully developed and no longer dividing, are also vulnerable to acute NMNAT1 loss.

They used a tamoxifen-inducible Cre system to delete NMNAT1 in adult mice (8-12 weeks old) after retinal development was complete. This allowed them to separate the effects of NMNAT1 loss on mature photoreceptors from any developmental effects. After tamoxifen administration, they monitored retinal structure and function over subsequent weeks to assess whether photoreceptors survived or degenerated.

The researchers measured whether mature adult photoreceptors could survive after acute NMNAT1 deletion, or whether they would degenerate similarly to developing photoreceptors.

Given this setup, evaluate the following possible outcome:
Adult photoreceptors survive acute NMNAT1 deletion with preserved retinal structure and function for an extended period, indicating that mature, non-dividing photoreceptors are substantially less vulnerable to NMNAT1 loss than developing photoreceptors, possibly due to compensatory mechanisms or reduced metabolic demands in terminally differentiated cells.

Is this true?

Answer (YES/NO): NO